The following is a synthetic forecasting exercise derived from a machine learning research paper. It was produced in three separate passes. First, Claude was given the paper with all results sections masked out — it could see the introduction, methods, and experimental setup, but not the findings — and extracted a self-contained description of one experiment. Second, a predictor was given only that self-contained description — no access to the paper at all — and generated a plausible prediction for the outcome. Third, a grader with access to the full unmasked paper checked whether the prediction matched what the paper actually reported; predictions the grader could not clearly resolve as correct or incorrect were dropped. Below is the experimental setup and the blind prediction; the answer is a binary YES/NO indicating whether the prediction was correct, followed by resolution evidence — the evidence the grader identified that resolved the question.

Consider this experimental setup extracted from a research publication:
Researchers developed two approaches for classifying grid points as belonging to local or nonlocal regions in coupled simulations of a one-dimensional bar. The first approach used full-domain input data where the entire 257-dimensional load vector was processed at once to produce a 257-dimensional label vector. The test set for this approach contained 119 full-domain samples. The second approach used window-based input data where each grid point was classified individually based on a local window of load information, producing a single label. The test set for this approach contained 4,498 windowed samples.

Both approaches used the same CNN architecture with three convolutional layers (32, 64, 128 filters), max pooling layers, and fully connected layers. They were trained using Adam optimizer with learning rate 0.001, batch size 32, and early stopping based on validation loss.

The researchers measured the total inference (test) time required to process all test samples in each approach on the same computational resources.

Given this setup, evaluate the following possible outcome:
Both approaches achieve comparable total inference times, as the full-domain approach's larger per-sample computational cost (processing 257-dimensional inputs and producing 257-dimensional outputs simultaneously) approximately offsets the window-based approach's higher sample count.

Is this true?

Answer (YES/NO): NO